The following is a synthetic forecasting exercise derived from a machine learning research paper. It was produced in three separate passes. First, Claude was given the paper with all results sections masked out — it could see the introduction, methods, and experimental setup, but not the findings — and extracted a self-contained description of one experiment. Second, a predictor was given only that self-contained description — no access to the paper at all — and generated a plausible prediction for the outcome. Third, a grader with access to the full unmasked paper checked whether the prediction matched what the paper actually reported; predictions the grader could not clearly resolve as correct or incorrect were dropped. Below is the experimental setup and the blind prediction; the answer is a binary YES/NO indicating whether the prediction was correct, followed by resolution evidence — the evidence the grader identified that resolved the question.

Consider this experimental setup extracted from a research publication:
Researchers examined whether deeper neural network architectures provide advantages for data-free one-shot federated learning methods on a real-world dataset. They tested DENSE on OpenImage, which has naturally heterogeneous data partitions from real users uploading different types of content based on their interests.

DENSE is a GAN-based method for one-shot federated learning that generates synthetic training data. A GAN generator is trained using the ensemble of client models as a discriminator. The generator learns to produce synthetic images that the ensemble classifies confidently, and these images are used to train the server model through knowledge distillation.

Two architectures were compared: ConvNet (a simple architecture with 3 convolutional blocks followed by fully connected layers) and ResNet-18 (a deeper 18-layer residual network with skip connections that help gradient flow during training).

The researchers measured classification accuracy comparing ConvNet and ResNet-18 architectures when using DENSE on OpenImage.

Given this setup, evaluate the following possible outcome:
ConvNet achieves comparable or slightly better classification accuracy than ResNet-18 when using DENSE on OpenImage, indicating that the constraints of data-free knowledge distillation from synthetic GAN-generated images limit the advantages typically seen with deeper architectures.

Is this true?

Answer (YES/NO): NO